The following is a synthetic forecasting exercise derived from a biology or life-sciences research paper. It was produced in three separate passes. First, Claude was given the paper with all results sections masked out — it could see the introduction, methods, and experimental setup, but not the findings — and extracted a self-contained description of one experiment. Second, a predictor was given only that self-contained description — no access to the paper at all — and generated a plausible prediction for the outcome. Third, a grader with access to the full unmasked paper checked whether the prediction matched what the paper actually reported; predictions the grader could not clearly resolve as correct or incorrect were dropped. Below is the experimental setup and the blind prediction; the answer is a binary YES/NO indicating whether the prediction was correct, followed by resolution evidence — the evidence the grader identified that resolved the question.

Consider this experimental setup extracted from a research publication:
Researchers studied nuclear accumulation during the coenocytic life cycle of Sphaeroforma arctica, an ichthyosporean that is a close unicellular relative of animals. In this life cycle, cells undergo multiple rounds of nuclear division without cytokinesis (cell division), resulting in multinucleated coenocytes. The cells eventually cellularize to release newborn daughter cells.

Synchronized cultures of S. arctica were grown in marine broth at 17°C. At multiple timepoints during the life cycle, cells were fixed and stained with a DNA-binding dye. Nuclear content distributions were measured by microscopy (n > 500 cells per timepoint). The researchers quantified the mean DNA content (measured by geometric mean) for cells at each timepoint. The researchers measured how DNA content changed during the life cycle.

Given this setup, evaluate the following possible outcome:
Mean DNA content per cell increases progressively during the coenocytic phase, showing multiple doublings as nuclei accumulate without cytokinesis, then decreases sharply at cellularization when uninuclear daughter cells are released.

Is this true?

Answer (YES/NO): YES